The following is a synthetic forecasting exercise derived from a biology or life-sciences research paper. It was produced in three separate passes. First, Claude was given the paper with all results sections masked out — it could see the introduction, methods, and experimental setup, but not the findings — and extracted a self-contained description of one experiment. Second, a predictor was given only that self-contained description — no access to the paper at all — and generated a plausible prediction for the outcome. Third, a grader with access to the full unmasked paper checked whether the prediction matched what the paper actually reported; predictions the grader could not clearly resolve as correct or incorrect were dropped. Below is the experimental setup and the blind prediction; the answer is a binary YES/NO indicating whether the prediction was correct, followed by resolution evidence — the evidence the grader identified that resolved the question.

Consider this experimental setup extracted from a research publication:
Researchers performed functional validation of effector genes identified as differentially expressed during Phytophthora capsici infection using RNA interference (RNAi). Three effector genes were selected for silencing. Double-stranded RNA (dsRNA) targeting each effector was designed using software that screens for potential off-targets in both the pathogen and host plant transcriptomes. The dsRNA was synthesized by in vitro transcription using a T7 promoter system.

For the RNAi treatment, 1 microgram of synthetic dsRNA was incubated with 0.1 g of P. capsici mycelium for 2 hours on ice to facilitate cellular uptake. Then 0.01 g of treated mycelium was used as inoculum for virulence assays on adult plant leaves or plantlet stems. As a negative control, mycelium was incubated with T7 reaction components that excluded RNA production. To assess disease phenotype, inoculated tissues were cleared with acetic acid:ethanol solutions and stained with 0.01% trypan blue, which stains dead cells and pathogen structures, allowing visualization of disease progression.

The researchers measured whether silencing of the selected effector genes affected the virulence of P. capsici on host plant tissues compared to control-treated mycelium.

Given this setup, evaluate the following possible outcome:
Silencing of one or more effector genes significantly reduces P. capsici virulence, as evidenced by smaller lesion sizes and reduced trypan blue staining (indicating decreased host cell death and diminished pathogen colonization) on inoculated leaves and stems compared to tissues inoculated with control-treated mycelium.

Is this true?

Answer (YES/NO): YES